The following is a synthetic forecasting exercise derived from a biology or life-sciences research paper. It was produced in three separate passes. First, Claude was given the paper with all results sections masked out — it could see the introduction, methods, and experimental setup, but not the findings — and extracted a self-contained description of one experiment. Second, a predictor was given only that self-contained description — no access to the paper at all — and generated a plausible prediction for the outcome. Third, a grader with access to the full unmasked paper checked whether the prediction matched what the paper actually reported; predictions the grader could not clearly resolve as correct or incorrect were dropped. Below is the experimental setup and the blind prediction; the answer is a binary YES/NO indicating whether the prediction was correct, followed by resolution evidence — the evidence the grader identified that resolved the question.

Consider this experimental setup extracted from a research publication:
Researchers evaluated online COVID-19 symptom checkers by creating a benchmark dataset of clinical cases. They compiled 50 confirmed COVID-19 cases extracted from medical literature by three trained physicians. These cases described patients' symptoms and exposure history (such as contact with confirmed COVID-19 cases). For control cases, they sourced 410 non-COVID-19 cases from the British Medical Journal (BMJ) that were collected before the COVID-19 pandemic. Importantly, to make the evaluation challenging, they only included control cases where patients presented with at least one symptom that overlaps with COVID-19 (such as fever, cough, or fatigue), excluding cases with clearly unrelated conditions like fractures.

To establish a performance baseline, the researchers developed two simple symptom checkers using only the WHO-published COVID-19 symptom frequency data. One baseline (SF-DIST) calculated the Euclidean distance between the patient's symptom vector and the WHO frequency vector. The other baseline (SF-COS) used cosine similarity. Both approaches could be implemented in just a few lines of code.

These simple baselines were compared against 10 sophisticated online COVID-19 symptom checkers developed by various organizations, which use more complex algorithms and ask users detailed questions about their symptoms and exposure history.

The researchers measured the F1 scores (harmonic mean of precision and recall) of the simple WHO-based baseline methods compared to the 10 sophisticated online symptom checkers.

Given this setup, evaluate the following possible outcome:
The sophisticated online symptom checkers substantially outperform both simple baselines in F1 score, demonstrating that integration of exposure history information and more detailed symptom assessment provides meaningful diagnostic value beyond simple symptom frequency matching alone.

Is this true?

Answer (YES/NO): NO